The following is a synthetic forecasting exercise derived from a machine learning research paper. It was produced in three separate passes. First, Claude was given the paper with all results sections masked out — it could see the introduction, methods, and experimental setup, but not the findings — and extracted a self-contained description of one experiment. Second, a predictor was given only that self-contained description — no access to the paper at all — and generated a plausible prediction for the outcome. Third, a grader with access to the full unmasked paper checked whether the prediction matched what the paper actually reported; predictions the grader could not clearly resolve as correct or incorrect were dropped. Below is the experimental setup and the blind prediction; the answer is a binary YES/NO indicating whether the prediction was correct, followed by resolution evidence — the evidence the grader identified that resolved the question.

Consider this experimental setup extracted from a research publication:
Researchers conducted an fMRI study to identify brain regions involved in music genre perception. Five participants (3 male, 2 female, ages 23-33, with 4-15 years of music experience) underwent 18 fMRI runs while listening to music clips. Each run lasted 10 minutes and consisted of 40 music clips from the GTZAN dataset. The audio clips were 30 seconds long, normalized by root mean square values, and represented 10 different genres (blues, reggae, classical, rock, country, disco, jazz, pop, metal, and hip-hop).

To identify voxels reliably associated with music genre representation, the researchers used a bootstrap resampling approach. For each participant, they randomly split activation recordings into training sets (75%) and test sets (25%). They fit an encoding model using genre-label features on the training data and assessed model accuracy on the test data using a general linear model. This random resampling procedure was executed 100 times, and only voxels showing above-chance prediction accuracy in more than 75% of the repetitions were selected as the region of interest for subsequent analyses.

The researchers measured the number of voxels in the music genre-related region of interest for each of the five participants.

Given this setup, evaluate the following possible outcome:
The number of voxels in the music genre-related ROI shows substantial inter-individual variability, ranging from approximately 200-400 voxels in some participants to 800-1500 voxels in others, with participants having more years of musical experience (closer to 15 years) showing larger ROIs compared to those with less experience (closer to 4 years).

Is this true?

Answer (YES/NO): NO